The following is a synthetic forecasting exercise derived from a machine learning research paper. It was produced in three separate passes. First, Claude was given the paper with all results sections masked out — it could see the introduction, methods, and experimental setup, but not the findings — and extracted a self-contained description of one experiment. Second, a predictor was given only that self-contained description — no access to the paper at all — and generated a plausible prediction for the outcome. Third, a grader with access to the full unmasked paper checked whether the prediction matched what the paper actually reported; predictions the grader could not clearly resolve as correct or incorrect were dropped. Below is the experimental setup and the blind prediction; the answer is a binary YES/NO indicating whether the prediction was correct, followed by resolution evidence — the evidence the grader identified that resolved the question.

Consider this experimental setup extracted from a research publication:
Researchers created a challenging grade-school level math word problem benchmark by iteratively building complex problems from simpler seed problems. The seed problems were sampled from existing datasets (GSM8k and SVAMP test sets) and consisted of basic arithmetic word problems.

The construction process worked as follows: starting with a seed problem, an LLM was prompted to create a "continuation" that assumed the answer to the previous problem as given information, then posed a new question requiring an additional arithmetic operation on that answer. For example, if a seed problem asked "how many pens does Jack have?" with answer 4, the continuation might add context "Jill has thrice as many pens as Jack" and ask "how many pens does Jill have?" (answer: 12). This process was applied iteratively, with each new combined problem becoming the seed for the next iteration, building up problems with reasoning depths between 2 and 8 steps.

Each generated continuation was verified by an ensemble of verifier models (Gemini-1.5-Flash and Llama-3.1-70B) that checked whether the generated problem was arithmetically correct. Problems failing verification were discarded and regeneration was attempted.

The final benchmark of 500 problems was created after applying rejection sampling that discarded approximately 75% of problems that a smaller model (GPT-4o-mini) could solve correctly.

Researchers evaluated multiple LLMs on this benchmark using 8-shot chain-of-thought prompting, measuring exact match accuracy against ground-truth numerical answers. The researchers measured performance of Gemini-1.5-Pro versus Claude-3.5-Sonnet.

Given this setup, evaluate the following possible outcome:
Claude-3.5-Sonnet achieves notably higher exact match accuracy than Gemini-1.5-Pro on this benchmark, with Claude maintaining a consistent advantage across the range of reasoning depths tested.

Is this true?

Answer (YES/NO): NO